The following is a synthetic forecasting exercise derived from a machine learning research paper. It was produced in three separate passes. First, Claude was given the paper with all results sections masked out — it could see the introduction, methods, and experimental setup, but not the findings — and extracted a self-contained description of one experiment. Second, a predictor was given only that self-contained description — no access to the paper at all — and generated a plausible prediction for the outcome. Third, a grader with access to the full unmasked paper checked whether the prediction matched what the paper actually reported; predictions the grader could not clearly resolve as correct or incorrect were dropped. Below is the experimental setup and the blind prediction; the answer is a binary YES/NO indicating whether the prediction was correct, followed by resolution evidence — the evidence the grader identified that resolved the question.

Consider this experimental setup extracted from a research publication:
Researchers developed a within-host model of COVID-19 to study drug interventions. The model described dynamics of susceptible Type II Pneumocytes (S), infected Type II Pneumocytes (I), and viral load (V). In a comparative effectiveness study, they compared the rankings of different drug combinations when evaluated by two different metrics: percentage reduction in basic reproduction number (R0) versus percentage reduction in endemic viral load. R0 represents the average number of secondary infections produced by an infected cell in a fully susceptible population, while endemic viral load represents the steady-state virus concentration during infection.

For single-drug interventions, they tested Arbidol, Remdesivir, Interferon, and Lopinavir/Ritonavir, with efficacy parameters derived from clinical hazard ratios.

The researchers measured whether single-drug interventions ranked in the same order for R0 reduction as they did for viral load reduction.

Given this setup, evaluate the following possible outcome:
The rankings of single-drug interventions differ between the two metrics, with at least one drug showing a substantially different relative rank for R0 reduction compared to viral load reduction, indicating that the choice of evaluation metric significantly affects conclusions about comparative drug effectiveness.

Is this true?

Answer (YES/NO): NO